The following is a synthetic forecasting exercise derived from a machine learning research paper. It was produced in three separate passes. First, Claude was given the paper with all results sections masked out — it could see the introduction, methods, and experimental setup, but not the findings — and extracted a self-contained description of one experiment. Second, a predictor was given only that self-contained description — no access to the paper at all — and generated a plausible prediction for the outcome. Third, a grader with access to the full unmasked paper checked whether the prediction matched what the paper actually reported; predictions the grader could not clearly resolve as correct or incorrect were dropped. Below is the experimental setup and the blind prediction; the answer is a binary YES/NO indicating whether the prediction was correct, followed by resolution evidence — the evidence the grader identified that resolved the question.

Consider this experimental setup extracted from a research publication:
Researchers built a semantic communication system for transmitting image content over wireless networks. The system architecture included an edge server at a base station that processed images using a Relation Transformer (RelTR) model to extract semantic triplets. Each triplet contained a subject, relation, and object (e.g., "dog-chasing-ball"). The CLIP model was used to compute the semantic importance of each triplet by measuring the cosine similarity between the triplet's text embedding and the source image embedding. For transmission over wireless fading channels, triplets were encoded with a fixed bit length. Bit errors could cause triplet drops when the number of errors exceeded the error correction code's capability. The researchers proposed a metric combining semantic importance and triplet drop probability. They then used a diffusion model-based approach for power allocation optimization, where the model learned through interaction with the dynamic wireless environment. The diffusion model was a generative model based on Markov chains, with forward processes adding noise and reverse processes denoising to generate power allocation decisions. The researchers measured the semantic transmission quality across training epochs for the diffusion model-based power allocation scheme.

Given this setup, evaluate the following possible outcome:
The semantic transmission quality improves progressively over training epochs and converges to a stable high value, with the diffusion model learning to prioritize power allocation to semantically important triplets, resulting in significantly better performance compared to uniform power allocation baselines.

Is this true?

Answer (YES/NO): YES